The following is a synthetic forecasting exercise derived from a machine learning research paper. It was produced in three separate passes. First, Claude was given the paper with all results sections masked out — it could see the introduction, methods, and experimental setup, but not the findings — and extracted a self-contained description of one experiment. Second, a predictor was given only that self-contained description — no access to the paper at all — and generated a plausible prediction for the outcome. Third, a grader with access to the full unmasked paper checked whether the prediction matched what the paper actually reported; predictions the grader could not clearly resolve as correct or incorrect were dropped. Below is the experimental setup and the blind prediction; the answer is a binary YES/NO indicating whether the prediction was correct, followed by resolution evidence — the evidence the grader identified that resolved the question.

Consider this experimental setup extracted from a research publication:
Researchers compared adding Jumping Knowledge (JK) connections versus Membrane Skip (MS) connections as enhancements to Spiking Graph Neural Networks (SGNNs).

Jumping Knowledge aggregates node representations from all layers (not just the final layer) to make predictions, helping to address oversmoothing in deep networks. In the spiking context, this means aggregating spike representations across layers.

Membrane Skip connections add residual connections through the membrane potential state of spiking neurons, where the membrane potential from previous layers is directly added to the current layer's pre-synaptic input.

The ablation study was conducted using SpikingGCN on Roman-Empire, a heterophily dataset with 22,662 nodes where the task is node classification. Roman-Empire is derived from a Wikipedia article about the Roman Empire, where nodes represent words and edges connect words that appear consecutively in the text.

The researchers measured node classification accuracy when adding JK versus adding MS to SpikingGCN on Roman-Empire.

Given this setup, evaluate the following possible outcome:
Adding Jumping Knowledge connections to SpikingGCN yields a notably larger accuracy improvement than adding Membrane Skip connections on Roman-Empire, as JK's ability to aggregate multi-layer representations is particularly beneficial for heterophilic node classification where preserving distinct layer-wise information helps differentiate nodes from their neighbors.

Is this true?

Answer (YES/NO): NO